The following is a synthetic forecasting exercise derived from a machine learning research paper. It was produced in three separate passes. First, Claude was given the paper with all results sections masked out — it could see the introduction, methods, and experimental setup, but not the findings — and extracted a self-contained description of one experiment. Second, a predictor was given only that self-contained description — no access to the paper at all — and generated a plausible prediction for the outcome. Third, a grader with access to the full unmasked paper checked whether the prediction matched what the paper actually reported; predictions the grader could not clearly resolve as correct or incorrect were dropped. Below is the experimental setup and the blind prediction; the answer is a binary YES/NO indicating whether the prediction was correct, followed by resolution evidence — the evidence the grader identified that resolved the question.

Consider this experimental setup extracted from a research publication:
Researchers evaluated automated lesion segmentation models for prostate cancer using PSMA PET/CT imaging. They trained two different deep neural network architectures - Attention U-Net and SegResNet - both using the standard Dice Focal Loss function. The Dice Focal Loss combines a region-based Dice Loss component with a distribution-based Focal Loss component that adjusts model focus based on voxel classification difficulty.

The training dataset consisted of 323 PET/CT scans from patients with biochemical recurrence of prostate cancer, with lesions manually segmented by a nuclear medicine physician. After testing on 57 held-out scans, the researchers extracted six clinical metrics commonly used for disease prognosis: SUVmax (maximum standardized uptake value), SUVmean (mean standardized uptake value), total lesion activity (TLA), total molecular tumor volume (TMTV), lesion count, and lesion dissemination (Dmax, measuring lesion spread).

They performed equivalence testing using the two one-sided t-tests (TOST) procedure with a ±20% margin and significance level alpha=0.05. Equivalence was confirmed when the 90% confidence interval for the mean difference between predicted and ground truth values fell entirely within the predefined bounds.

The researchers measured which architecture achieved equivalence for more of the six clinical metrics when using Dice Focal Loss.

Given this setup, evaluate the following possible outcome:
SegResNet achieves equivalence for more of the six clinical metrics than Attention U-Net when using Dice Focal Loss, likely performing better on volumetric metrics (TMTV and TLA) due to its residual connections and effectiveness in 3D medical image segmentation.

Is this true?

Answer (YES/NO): NO